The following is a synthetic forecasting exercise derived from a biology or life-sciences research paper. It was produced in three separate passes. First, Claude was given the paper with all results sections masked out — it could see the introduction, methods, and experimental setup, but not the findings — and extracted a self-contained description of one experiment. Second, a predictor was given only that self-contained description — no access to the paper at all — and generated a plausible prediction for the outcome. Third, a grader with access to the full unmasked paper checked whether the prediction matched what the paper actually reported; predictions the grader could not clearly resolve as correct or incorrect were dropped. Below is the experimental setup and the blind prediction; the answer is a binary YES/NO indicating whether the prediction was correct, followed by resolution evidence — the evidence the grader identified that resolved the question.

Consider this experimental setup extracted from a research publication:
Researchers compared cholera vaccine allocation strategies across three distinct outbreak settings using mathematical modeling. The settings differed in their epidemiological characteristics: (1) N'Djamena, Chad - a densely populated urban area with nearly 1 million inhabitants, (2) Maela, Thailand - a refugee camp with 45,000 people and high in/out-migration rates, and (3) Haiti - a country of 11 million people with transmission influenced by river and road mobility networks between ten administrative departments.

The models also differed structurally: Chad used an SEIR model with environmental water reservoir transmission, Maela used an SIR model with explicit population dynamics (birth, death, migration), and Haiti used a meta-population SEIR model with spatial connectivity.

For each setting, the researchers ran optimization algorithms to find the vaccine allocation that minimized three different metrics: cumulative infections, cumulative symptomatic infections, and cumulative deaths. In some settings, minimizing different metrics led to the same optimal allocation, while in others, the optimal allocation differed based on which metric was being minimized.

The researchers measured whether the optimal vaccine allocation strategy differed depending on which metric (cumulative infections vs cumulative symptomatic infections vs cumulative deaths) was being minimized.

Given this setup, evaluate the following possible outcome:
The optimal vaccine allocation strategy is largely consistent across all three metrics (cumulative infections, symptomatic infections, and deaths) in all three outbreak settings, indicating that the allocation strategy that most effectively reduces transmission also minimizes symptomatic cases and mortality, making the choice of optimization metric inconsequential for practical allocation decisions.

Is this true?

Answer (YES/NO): NO